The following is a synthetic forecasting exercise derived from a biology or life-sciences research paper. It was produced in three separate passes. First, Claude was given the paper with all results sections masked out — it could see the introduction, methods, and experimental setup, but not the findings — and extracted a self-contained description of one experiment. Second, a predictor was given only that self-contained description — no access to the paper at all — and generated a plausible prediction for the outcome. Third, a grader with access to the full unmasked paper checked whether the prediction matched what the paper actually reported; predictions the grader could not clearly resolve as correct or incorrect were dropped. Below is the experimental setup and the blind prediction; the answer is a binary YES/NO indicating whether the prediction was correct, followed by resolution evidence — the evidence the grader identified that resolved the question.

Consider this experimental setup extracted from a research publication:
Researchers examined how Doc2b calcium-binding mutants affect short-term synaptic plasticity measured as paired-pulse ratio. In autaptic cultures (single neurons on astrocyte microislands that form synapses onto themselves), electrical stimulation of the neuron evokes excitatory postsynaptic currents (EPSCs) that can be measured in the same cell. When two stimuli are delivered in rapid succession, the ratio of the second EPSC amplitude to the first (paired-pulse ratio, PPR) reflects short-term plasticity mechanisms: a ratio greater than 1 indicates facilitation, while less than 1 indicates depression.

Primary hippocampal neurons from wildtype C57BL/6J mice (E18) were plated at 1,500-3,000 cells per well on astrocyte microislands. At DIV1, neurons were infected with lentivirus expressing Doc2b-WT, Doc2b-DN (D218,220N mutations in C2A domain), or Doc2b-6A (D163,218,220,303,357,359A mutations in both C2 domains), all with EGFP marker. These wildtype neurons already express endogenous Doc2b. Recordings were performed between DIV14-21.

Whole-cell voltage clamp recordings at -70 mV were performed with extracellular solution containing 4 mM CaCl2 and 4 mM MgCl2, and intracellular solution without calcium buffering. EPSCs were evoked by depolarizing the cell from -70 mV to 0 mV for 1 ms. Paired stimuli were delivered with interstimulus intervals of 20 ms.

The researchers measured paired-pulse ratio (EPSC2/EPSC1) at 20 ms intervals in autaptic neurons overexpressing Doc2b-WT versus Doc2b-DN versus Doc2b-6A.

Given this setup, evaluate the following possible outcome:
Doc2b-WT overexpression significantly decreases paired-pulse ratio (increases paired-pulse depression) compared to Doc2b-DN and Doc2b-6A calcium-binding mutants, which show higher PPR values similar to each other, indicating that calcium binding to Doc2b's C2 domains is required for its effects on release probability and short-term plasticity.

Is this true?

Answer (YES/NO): NO